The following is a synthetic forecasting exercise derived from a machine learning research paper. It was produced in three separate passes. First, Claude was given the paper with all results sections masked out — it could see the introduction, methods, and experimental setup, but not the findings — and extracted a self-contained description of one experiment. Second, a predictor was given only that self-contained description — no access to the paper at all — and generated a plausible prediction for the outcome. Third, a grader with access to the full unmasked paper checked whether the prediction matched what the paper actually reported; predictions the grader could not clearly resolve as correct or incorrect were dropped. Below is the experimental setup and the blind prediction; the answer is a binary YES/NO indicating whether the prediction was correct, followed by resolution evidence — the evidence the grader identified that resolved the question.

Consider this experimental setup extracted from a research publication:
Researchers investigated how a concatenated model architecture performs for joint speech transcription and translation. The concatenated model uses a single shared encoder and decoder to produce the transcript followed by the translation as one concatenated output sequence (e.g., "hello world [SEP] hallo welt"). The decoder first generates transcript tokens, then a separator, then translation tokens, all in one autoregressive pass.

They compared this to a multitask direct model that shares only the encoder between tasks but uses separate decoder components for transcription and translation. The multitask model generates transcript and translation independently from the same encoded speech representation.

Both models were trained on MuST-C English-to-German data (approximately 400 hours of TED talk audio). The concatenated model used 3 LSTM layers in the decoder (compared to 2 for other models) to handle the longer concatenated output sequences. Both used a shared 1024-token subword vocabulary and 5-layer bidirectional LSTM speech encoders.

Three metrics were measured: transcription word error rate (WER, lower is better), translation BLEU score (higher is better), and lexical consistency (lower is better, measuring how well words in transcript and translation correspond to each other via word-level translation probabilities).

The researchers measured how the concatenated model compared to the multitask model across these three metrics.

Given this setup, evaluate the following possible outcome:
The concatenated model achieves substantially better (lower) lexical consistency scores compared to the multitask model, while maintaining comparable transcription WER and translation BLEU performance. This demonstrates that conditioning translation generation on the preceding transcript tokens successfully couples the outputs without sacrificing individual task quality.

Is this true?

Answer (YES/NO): NO